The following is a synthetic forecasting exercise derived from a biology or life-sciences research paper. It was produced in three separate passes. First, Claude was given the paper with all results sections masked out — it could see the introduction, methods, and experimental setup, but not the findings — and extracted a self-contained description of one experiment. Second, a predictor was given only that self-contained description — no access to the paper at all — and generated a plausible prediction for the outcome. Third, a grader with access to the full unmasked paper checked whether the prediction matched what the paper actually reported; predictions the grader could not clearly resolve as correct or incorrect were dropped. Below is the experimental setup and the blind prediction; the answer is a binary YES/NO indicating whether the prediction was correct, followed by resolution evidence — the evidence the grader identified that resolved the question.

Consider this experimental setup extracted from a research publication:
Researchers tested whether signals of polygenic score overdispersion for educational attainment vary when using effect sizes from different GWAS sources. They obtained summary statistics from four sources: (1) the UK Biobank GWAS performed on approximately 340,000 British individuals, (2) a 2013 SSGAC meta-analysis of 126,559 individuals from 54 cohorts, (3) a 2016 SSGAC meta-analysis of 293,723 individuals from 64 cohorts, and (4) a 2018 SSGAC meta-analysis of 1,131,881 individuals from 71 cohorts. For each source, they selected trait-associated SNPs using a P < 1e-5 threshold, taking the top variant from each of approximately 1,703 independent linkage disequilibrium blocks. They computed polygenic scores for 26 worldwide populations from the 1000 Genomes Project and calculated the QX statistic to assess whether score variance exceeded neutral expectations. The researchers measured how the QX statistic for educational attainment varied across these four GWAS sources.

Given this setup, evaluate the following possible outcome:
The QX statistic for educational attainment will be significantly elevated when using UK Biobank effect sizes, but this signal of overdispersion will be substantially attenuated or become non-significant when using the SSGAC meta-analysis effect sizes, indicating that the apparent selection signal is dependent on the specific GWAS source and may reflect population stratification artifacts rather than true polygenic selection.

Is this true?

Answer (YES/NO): NO